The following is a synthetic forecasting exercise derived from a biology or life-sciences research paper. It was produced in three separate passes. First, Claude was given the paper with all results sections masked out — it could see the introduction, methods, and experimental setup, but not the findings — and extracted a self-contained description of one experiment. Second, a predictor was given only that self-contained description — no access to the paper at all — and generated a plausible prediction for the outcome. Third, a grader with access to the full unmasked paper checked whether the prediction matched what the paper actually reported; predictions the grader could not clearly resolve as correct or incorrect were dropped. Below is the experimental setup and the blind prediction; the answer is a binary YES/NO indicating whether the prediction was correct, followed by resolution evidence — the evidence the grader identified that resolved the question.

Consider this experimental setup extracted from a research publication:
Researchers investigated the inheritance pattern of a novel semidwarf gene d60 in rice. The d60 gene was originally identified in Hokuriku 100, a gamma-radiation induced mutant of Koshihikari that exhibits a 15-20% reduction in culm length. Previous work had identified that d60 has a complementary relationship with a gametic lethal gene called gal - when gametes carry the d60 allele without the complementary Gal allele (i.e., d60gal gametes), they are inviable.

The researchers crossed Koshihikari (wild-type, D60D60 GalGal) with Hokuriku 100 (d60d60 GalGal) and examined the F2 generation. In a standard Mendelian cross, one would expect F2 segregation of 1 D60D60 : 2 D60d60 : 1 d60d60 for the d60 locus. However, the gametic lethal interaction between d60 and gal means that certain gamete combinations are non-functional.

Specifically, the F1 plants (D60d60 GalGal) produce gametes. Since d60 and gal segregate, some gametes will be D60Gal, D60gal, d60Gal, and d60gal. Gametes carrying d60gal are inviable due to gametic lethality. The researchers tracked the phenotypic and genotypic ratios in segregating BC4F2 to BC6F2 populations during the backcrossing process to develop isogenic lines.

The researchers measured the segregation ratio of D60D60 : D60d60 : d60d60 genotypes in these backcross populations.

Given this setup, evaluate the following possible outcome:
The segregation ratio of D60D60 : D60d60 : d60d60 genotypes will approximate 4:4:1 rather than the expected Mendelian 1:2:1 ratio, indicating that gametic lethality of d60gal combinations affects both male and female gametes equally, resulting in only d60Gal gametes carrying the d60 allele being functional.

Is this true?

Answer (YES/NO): YES